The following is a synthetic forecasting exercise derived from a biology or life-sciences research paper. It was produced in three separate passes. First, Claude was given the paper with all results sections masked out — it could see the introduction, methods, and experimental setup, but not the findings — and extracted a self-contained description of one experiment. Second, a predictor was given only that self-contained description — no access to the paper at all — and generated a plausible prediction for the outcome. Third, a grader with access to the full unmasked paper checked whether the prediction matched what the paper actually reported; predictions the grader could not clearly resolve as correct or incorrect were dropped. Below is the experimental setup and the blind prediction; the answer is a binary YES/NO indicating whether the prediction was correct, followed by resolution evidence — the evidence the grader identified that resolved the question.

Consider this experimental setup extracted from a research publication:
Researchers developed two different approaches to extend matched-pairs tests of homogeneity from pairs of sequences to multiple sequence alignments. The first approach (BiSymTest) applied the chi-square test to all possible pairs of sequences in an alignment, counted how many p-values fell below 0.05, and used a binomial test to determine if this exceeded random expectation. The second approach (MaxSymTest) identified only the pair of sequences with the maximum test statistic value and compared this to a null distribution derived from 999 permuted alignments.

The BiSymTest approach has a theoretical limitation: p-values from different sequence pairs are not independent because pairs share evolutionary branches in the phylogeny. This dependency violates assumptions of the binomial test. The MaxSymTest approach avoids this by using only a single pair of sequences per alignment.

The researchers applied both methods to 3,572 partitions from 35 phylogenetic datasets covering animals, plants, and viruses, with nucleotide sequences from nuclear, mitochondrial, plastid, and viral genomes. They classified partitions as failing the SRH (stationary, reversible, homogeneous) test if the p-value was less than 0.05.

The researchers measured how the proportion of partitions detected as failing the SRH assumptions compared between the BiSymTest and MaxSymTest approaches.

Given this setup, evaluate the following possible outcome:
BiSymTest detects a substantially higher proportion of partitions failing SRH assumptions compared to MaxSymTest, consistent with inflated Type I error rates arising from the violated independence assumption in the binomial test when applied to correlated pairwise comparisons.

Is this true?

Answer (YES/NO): NO